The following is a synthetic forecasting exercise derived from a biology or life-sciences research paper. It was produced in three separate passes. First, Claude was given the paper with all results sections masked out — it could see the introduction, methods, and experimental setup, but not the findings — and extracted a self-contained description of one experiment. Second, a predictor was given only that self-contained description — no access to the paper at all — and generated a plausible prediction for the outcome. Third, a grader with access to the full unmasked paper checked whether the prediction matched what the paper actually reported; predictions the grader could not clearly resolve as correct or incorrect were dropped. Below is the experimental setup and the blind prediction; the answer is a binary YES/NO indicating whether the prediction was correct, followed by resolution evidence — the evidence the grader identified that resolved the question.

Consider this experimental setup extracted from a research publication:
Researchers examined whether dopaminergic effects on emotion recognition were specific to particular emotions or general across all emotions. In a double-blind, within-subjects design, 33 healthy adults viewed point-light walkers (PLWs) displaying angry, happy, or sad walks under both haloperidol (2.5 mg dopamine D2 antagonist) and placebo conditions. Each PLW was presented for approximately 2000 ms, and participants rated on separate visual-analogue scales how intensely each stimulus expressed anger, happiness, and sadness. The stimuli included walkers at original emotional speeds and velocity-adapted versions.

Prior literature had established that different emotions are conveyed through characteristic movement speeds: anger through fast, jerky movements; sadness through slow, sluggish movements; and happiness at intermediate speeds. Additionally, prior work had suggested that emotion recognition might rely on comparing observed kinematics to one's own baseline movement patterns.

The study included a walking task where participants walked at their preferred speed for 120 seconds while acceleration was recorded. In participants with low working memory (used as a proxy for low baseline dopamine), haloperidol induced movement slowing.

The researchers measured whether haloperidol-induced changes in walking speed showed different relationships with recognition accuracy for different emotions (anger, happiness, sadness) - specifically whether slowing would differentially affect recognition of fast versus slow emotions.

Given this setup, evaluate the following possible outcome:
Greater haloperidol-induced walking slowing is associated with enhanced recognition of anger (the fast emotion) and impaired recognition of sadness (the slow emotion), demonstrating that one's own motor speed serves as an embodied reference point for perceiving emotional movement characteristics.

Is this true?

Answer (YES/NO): NO